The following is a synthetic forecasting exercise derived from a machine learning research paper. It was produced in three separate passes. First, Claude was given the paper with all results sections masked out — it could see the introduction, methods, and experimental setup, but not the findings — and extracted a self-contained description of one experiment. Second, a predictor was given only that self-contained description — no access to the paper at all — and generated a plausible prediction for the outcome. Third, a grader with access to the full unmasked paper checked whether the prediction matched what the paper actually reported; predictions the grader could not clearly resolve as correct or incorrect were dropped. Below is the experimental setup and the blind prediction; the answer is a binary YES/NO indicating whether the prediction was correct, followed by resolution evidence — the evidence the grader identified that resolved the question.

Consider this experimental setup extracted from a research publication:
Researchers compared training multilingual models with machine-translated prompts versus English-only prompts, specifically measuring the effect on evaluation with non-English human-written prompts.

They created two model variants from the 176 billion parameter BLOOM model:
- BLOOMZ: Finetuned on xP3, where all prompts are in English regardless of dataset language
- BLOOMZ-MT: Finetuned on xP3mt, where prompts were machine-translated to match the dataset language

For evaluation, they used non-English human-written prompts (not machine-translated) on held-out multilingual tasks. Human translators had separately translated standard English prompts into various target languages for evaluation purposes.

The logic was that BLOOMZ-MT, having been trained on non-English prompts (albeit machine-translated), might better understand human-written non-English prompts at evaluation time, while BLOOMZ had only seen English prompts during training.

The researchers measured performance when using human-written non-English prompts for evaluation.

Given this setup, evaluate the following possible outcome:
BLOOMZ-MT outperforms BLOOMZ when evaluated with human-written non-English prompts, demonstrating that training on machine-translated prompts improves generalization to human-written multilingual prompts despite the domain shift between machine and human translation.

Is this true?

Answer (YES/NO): YES